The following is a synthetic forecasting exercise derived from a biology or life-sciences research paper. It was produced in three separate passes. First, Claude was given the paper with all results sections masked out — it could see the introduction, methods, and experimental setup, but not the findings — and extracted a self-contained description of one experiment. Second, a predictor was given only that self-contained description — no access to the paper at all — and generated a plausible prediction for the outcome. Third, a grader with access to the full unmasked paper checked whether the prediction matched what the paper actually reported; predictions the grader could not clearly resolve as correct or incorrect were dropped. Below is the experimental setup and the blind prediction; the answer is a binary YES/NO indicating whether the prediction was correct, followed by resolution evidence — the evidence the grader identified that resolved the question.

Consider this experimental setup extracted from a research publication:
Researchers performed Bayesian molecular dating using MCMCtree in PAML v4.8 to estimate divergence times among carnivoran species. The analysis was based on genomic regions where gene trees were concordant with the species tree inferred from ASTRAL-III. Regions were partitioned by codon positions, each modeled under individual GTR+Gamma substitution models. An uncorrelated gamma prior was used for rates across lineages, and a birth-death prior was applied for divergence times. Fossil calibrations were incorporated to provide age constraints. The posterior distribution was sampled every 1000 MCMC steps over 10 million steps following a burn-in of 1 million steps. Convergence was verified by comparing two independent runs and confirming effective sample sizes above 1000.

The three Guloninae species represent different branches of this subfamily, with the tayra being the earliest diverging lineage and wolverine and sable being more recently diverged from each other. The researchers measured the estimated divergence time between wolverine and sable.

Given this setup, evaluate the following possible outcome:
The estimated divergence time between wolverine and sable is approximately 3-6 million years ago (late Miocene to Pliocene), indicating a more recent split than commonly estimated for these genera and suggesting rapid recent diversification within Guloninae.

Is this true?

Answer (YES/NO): NO